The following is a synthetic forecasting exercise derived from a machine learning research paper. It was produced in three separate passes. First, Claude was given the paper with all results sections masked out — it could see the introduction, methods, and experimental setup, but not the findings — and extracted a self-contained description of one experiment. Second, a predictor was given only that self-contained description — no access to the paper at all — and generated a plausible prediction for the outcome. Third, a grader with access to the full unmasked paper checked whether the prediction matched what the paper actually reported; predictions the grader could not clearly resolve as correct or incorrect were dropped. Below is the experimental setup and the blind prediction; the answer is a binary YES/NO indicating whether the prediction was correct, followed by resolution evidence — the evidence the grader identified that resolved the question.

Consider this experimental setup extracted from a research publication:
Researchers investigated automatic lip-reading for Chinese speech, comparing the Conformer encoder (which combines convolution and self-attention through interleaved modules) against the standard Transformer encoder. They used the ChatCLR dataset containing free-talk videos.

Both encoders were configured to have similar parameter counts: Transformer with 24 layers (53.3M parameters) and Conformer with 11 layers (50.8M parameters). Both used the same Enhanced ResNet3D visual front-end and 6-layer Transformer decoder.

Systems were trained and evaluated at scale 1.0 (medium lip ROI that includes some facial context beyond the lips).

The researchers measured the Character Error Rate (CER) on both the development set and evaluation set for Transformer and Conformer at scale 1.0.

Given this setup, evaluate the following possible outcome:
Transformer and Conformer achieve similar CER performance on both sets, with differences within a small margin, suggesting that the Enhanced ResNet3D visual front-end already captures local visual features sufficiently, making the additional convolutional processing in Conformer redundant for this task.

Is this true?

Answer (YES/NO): YES